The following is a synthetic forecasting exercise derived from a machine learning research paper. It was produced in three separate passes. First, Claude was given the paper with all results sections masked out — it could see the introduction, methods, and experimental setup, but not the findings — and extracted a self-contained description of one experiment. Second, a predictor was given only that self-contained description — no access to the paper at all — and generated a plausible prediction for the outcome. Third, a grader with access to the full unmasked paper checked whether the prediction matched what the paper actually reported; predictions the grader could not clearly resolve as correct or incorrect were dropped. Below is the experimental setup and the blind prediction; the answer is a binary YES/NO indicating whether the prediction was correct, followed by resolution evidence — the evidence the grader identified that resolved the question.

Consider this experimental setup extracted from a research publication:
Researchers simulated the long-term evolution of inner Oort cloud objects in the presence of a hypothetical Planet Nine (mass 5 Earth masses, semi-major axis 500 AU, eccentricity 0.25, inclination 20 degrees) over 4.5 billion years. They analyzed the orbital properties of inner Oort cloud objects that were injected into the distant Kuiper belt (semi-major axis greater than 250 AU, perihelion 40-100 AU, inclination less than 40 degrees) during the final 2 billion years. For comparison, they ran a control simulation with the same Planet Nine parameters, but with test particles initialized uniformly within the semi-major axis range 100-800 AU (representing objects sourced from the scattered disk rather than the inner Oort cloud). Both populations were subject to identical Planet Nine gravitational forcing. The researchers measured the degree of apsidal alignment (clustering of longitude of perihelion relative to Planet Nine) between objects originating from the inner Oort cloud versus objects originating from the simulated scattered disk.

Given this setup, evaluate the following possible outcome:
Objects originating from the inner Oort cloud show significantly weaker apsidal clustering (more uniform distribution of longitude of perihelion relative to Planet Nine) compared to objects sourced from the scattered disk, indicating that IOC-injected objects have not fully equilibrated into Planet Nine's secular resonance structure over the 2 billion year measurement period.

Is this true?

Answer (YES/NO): YES